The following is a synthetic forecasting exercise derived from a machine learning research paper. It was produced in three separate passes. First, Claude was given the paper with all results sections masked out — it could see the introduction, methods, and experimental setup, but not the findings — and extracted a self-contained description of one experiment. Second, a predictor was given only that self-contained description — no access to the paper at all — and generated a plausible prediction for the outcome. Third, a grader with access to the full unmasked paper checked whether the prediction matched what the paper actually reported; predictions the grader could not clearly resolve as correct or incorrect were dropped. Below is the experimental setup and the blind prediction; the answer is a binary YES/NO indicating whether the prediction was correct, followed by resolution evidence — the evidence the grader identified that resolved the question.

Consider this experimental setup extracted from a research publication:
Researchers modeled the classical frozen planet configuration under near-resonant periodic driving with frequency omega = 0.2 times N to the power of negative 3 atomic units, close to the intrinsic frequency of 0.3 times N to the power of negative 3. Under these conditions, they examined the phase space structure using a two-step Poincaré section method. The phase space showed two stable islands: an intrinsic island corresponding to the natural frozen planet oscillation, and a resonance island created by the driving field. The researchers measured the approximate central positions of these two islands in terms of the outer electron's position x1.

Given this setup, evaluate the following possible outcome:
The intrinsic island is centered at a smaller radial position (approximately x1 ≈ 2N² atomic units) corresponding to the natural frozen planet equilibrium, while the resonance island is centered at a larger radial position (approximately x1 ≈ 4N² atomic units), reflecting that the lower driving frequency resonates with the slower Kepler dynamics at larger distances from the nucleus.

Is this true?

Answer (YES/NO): YES